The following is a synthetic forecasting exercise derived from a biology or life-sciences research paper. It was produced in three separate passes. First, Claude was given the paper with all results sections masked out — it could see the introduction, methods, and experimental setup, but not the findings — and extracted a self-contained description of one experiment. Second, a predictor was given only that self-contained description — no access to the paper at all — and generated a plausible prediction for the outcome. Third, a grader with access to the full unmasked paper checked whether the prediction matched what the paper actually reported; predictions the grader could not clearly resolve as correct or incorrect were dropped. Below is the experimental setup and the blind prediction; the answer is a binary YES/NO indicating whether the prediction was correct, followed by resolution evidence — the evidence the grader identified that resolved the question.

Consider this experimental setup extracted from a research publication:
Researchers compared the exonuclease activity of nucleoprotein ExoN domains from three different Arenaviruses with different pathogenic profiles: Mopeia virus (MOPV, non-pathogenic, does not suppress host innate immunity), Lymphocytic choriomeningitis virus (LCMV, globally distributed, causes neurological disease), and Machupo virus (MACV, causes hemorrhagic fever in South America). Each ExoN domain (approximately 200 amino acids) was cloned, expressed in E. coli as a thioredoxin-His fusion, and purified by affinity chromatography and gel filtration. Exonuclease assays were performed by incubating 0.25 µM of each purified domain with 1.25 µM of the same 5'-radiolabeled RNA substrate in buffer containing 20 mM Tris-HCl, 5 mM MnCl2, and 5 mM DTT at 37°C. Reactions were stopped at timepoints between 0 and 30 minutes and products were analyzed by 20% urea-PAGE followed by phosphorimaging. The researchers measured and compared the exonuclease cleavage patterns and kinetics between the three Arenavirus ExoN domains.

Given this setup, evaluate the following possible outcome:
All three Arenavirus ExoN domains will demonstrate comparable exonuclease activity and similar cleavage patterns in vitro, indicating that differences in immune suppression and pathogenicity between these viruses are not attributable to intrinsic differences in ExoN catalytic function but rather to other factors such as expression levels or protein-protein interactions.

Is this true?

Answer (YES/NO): YES